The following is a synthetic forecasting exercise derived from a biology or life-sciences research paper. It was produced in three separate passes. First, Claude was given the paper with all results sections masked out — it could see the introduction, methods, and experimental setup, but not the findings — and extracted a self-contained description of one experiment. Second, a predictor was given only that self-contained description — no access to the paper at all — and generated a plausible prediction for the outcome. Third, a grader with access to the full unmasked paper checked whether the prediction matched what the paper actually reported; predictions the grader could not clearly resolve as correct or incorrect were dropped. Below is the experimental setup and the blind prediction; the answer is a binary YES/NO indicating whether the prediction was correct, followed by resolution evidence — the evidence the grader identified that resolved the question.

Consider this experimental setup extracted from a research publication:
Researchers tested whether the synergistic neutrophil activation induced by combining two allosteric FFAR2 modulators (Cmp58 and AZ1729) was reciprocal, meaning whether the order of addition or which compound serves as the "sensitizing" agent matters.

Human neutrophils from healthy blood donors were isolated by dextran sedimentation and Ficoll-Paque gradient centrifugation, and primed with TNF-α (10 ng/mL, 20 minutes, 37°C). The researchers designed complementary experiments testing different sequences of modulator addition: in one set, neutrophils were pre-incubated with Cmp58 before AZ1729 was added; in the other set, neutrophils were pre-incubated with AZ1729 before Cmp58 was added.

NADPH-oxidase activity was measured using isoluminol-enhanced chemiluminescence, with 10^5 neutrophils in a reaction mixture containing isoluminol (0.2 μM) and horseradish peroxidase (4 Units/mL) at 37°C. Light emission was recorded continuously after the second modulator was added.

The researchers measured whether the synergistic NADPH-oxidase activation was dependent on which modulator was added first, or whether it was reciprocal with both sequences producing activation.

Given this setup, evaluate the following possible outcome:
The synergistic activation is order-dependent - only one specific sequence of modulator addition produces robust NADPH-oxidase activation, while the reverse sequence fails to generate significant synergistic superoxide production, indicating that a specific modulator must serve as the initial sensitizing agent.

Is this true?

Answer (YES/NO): NO